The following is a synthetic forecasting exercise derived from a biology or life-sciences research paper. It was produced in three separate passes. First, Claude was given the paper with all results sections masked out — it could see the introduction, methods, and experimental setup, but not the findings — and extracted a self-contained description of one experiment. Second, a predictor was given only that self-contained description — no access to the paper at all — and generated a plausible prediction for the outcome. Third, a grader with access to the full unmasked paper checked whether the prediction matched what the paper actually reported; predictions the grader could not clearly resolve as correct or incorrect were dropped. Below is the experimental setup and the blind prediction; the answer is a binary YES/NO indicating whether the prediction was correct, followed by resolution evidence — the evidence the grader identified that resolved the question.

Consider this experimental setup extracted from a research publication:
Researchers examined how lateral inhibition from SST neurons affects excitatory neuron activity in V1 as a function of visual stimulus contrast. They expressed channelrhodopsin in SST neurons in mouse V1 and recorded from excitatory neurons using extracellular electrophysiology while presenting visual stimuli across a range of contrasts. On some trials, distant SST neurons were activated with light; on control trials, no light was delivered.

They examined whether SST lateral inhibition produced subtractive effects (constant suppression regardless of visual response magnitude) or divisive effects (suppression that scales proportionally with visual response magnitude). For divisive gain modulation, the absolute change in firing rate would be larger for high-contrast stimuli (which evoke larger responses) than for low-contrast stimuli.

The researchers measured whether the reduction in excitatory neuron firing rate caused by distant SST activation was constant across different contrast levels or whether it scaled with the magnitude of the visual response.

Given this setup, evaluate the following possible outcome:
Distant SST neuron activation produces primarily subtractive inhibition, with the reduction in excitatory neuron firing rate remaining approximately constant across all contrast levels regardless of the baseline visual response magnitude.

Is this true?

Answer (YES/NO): NO